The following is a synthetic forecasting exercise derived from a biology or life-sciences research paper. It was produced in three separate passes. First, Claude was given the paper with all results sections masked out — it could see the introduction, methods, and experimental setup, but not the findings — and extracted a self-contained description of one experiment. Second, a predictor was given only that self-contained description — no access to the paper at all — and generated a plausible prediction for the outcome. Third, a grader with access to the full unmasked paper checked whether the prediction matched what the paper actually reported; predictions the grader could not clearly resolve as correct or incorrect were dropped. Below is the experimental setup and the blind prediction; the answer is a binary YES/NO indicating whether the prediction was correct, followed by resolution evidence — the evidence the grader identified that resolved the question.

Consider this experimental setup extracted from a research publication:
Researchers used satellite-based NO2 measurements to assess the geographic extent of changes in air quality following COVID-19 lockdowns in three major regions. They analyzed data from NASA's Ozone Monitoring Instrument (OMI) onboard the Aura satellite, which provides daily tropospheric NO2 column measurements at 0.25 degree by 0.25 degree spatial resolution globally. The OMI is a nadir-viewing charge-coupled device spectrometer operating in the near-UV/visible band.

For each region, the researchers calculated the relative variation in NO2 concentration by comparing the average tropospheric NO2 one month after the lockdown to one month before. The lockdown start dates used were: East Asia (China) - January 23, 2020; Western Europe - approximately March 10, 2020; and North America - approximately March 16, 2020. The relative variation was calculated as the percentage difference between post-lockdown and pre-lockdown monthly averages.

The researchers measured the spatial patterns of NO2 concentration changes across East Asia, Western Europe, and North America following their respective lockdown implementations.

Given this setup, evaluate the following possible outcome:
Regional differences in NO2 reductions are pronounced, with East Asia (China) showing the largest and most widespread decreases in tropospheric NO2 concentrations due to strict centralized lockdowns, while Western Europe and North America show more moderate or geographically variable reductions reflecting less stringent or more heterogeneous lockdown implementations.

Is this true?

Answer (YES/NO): YES